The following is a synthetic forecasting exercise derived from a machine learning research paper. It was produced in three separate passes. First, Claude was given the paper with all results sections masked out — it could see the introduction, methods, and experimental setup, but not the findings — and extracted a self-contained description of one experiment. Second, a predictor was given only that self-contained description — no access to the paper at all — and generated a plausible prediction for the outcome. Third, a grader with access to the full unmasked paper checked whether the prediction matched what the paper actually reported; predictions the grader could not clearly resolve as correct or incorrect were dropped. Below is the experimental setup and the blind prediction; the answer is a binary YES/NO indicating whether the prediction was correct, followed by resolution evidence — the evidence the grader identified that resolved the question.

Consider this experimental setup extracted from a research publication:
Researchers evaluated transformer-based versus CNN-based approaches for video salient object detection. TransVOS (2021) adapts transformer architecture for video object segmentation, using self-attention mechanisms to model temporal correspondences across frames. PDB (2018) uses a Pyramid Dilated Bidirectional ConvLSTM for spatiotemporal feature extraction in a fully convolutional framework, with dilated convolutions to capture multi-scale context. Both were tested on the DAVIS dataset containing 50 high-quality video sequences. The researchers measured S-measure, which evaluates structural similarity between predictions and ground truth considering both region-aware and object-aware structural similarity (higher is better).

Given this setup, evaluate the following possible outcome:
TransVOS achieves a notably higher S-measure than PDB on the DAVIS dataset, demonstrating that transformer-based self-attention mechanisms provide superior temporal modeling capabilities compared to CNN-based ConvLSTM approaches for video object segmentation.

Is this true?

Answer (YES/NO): NO